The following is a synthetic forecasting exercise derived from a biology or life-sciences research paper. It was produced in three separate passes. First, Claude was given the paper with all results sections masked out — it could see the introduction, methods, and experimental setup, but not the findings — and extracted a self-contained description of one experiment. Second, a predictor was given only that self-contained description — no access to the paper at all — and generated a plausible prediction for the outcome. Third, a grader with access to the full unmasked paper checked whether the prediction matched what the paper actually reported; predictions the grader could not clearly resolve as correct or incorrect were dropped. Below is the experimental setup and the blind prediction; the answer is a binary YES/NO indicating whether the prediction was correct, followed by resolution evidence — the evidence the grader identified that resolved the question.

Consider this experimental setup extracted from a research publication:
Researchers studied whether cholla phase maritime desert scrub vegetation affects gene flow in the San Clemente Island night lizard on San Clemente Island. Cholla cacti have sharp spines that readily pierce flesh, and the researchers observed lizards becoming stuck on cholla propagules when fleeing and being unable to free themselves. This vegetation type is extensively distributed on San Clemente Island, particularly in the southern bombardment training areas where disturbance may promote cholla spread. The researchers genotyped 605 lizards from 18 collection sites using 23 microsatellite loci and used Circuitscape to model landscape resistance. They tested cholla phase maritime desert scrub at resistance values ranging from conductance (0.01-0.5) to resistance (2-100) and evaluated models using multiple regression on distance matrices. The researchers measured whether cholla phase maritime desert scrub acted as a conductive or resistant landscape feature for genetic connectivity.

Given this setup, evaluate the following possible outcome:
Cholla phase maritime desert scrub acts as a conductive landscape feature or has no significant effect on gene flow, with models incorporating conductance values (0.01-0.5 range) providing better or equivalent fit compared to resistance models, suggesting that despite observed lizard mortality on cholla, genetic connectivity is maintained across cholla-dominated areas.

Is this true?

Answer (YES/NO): NO